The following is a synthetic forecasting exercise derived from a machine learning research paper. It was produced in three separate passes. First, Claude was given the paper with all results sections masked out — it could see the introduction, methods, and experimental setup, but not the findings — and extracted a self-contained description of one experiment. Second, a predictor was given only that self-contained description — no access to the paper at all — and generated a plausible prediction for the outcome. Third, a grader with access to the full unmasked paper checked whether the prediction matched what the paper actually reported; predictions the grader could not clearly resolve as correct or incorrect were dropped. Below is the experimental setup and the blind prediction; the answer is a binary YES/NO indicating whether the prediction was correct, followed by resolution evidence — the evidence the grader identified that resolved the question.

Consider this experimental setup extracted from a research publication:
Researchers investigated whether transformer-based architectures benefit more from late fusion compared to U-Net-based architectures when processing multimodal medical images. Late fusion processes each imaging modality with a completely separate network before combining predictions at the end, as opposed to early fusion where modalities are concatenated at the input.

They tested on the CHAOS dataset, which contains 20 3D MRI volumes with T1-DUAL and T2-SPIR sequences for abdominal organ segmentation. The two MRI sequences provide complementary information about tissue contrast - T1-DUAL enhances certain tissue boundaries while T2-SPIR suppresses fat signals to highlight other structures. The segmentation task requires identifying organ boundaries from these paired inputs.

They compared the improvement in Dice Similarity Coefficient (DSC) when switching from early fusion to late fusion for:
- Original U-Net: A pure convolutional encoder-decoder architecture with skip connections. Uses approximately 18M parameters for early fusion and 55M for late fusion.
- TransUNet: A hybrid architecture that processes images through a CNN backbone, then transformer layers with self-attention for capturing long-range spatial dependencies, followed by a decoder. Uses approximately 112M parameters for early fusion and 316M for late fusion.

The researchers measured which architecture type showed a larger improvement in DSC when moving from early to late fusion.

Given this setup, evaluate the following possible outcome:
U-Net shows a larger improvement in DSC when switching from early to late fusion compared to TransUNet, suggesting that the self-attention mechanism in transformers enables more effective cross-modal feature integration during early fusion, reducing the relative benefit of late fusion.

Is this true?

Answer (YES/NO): NO